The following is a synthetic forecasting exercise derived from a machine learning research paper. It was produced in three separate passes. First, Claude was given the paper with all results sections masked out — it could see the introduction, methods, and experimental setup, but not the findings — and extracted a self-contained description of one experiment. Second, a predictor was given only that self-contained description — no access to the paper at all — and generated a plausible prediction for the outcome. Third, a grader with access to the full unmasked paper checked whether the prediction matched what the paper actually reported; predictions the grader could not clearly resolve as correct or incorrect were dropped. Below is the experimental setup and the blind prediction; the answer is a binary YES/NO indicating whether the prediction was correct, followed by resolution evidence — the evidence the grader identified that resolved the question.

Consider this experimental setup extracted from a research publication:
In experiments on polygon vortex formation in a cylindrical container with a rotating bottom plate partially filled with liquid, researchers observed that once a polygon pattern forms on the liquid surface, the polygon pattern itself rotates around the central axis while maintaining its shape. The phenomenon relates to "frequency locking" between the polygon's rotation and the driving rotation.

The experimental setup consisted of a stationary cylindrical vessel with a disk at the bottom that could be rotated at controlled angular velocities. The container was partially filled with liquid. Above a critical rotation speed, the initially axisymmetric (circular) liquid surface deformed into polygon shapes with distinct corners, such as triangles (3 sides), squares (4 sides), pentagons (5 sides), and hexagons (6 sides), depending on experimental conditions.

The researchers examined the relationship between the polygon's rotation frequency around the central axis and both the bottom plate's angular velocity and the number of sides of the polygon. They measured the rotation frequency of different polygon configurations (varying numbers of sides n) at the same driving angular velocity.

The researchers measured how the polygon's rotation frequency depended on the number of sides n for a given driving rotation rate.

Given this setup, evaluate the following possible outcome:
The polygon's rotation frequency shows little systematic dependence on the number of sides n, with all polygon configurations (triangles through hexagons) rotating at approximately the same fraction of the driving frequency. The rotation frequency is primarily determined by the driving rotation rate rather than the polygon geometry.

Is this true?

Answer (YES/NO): YES